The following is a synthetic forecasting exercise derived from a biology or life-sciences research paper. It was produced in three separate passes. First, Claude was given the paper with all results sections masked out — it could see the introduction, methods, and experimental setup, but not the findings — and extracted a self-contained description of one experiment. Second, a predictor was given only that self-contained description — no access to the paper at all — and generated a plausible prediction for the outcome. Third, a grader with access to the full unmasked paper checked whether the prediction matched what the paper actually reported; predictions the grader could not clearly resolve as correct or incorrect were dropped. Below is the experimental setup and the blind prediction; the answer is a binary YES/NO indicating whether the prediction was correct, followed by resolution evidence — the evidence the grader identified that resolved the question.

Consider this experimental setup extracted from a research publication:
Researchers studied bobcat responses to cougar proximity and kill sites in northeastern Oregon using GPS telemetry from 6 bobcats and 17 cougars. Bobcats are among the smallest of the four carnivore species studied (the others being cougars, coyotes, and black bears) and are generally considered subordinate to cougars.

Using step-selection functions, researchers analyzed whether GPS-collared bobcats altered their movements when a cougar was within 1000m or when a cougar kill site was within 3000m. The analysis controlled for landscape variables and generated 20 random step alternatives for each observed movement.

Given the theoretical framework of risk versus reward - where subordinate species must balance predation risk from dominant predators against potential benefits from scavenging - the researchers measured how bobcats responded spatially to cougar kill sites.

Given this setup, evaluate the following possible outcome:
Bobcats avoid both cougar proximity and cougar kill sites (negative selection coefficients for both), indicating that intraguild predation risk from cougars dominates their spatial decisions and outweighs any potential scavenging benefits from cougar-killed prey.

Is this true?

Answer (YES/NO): NO